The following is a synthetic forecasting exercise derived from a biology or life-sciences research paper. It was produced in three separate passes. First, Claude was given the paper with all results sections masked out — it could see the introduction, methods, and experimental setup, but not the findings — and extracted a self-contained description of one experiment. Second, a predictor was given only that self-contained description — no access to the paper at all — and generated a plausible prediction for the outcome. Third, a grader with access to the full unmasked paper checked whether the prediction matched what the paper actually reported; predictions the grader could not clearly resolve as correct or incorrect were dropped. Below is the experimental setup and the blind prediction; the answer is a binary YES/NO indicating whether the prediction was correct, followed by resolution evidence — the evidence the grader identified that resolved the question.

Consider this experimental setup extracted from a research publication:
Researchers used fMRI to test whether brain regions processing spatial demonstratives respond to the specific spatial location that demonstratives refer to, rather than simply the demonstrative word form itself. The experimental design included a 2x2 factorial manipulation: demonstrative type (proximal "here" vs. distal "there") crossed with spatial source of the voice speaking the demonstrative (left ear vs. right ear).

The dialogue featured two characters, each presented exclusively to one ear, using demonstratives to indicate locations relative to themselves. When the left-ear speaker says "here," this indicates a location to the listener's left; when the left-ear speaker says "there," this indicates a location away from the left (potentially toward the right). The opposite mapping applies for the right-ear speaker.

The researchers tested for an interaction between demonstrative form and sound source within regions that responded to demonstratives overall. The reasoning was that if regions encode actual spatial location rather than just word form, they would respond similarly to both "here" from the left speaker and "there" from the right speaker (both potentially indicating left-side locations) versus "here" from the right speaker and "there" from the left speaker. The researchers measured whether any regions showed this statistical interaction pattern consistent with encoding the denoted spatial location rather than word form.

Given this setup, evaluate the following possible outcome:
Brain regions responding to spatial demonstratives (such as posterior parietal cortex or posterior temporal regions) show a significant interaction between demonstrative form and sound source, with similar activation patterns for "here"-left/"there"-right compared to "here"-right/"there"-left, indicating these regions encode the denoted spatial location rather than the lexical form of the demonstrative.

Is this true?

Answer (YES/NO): NO